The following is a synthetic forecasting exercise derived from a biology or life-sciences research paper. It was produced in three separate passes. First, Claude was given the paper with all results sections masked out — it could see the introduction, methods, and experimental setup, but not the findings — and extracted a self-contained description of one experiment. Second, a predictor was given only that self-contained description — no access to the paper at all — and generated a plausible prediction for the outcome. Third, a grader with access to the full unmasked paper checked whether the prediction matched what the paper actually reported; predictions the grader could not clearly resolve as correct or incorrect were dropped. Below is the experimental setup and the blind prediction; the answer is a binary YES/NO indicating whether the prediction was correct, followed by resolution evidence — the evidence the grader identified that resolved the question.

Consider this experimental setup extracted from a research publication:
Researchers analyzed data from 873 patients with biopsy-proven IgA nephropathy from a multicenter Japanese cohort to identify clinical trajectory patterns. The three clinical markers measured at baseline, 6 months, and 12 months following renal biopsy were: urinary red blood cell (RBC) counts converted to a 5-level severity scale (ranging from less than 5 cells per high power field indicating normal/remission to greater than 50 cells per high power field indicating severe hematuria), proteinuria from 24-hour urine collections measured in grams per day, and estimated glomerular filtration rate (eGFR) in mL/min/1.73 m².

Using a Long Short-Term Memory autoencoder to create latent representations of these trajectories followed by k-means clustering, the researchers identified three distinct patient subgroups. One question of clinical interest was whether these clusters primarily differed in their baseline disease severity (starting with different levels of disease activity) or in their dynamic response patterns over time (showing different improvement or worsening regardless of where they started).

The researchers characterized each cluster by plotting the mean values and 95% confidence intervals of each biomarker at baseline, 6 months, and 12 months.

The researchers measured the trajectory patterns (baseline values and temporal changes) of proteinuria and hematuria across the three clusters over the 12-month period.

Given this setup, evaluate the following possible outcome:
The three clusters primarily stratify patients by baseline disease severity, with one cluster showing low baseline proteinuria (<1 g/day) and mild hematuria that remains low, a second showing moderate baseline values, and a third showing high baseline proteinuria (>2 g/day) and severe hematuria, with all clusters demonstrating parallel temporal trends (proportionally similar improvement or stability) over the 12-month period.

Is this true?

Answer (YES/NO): NO